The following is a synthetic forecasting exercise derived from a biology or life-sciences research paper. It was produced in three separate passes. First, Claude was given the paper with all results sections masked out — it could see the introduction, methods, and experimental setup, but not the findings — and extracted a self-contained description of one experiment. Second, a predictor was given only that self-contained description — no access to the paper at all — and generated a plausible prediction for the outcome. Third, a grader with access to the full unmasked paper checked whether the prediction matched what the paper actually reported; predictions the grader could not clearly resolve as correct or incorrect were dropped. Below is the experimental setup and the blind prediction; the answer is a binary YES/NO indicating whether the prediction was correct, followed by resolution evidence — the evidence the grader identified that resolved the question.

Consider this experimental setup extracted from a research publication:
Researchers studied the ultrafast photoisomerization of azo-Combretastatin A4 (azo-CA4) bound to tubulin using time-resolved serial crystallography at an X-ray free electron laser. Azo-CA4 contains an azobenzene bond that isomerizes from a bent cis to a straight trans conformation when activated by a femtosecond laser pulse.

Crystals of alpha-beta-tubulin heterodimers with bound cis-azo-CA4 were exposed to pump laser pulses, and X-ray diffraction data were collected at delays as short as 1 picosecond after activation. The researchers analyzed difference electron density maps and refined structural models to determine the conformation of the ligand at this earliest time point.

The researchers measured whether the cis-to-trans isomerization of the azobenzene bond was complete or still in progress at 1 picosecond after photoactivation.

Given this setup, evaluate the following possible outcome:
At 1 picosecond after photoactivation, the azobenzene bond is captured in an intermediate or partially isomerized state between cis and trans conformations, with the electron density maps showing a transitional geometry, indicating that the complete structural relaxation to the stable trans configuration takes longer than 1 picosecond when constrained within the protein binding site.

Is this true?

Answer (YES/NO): NO